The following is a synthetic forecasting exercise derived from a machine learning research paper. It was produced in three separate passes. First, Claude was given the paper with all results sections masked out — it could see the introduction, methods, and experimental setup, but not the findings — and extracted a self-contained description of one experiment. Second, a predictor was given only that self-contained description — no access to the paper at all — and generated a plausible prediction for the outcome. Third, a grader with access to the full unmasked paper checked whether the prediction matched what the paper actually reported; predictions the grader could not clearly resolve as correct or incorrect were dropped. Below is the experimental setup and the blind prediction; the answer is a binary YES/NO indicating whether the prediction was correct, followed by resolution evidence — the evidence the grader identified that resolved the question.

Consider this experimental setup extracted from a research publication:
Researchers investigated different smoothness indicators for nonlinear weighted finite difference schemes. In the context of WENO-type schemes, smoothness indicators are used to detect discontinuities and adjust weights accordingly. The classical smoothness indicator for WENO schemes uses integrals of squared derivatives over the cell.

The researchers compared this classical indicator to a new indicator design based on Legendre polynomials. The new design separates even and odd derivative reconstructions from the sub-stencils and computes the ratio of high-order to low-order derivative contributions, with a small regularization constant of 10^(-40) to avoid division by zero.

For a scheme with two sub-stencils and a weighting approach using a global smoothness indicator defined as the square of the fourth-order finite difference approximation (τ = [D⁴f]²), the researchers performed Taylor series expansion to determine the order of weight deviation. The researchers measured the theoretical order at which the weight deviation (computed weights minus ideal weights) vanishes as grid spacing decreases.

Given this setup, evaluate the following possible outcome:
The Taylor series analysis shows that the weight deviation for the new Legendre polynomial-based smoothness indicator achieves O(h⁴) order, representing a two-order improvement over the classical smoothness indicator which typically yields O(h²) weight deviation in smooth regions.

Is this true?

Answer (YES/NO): NO